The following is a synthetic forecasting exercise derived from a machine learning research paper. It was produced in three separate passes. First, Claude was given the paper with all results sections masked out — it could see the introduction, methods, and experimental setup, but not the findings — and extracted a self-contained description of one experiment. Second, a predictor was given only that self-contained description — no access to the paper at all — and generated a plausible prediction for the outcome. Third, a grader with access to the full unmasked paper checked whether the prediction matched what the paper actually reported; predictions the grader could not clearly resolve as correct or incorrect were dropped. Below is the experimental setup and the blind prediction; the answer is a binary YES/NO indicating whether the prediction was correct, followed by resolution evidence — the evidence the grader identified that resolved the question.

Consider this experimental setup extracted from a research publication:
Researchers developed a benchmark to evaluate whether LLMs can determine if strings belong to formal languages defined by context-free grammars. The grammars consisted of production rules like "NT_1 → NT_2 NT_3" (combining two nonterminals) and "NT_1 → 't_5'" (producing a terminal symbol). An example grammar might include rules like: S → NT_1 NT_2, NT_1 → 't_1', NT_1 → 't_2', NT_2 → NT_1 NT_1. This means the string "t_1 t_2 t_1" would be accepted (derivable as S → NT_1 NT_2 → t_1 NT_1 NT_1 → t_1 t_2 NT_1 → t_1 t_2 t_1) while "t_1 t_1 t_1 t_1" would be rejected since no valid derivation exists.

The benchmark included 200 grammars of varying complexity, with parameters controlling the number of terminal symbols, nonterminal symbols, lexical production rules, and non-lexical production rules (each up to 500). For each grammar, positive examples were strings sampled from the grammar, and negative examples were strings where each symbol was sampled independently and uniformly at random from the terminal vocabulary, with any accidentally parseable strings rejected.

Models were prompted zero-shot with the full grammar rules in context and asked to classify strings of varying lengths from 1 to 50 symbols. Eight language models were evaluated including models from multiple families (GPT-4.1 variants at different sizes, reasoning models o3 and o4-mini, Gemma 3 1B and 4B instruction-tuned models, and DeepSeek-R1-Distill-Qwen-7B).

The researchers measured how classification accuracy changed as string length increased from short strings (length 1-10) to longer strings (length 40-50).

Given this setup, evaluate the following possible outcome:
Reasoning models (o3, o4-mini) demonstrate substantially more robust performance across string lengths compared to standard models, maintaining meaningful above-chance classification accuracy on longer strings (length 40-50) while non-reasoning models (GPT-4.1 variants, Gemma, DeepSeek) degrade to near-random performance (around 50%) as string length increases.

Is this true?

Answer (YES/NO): NO